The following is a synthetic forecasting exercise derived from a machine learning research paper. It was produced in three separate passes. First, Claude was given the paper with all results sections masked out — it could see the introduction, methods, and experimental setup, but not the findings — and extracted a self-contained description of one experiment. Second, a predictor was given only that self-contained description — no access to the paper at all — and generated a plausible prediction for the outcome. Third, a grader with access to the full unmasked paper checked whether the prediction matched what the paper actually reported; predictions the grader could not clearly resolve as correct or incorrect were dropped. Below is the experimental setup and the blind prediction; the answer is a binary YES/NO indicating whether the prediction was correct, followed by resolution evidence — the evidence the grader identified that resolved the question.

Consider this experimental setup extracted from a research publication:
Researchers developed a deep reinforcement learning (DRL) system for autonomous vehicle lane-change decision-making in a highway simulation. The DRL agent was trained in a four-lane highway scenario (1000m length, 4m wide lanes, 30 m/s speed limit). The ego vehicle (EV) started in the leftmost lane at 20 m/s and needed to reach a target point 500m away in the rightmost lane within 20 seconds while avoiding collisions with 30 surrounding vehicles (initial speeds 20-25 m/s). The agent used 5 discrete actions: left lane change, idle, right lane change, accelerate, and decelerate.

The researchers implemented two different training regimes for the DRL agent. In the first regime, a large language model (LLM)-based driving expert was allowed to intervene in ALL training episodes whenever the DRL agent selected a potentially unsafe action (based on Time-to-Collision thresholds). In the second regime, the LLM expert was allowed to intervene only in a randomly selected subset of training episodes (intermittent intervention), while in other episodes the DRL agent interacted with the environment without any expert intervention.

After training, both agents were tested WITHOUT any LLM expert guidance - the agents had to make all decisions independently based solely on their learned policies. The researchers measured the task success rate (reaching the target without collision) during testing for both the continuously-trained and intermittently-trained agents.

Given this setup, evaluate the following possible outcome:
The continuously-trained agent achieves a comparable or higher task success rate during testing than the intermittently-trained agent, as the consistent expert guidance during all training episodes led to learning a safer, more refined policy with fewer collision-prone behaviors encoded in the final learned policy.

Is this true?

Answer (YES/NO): NO